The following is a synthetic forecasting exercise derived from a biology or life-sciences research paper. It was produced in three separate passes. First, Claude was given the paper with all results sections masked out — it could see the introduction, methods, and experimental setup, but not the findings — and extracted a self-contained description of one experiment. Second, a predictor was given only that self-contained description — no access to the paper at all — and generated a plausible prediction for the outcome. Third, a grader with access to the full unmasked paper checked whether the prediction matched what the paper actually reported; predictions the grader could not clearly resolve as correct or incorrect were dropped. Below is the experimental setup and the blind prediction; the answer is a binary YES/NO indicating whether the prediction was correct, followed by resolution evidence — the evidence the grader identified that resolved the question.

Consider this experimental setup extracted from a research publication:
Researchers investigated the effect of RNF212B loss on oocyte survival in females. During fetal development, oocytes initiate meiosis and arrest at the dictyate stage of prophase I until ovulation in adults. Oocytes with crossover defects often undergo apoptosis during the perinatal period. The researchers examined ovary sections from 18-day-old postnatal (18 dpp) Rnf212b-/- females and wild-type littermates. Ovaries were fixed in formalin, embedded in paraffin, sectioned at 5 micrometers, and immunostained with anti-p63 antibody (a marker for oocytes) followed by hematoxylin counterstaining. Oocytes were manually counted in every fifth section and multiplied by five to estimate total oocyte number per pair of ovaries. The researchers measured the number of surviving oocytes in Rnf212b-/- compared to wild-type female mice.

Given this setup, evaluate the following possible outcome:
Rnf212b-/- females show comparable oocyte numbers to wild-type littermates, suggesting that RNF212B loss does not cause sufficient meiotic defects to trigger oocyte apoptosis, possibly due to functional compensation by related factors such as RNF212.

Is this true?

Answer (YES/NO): YES